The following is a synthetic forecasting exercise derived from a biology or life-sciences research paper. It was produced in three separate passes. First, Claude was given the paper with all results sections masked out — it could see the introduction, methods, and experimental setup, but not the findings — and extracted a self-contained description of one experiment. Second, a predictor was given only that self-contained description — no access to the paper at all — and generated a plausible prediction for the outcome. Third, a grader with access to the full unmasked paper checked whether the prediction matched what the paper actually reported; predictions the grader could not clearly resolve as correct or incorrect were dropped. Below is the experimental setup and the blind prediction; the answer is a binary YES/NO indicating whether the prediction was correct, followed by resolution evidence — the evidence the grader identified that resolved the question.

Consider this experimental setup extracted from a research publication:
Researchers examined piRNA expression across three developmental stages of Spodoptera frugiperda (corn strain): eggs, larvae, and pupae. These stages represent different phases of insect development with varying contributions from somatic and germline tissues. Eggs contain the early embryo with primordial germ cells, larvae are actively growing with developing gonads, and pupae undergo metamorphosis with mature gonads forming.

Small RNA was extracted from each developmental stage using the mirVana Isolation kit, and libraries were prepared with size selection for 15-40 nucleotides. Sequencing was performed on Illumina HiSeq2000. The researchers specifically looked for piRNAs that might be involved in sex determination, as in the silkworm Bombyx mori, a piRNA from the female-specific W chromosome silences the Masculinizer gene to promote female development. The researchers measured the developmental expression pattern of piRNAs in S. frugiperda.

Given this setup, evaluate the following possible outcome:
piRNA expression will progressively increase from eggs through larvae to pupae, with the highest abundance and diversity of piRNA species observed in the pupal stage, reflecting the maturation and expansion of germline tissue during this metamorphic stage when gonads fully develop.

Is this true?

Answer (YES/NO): NO